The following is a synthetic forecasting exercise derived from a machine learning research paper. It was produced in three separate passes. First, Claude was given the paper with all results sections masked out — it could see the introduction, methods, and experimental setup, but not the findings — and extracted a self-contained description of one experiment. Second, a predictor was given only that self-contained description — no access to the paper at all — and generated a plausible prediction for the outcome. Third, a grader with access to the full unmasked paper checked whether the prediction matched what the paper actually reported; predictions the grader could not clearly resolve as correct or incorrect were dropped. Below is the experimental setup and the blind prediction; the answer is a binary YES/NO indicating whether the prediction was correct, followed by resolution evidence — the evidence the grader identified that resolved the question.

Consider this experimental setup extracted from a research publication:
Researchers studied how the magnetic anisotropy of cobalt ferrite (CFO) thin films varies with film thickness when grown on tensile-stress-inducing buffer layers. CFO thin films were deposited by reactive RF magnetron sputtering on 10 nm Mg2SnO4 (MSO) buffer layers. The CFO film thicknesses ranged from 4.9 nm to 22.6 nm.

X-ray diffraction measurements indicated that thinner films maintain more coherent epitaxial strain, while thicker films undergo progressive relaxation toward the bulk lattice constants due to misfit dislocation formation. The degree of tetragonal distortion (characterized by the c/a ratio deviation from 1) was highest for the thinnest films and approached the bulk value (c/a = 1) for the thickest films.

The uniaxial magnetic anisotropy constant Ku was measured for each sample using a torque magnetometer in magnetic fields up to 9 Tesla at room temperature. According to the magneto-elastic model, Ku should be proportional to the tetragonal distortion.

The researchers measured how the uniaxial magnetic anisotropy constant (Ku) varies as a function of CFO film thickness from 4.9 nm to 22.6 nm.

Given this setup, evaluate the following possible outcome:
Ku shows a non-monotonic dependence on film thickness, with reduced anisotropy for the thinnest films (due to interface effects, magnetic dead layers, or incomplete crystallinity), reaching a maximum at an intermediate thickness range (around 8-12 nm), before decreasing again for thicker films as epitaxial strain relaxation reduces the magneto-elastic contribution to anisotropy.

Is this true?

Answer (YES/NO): NO